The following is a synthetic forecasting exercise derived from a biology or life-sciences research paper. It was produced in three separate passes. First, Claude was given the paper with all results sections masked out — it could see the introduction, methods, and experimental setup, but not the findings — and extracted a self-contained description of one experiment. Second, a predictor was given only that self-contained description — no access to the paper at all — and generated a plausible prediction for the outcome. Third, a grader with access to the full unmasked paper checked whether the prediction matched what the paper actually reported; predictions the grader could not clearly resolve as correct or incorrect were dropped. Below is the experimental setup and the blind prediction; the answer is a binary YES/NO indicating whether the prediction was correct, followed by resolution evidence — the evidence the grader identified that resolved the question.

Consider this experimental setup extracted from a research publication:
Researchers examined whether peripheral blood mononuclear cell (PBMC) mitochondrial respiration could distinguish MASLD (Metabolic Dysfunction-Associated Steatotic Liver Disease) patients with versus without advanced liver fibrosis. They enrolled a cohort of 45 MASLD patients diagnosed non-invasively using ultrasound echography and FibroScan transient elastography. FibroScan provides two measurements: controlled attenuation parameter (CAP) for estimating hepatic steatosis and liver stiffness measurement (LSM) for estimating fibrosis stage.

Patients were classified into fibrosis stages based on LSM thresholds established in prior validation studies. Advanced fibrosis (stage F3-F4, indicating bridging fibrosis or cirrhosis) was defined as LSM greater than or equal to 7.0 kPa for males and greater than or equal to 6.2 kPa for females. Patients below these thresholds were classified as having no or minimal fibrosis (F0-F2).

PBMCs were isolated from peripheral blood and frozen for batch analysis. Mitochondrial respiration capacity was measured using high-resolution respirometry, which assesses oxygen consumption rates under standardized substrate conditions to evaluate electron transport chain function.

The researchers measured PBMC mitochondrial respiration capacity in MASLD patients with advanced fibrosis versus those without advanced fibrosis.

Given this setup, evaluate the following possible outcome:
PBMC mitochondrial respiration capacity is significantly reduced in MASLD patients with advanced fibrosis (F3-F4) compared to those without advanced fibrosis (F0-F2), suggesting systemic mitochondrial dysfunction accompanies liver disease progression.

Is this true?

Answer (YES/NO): YES